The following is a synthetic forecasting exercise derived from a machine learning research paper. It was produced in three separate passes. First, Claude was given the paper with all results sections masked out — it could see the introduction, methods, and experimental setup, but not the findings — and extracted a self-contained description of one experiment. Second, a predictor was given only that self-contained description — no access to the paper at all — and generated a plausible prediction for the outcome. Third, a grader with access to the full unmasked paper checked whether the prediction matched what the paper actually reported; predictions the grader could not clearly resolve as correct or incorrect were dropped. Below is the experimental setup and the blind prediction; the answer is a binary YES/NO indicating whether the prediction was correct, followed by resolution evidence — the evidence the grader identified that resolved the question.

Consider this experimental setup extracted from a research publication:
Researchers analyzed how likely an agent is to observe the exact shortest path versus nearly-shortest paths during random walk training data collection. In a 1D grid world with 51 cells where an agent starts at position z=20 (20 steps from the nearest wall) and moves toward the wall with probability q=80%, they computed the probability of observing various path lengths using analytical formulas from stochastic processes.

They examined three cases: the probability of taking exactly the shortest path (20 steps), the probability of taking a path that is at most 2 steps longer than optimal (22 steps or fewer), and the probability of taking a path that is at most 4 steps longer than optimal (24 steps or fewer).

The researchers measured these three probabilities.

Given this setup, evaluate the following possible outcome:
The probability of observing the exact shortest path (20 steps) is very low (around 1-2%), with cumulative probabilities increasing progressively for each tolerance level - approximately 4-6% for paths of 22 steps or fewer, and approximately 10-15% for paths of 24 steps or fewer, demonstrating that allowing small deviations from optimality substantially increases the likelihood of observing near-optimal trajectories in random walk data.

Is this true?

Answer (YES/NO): YES